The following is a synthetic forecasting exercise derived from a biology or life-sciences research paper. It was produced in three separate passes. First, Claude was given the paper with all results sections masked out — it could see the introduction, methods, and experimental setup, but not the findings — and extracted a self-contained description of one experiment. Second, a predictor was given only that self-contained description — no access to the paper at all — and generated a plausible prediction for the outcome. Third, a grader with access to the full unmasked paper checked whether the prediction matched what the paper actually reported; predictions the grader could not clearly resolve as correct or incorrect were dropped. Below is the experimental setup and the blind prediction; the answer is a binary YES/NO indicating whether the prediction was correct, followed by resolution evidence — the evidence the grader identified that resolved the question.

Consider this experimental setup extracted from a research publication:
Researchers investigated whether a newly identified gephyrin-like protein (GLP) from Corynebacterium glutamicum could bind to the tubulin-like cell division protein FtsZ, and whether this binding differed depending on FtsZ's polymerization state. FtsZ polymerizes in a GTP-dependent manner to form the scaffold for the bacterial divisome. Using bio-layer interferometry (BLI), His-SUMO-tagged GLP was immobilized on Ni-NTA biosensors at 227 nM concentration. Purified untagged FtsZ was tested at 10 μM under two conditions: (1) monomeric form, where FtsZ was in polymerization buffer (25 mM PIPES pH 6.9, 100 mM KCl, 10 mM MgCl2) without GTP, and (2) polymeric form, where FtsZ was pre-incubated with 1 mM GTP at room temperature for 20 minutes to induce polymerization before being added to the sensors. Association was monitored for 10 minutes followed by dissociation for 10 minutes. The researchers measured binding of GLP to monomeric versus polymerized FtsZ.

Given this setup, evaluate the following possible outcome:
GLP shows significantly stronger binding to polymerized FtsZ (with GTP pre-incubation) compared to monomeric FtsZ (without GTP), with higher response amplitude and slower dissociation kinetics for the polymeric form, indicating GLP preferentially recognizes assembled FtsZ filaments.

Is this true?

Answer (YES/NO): YES